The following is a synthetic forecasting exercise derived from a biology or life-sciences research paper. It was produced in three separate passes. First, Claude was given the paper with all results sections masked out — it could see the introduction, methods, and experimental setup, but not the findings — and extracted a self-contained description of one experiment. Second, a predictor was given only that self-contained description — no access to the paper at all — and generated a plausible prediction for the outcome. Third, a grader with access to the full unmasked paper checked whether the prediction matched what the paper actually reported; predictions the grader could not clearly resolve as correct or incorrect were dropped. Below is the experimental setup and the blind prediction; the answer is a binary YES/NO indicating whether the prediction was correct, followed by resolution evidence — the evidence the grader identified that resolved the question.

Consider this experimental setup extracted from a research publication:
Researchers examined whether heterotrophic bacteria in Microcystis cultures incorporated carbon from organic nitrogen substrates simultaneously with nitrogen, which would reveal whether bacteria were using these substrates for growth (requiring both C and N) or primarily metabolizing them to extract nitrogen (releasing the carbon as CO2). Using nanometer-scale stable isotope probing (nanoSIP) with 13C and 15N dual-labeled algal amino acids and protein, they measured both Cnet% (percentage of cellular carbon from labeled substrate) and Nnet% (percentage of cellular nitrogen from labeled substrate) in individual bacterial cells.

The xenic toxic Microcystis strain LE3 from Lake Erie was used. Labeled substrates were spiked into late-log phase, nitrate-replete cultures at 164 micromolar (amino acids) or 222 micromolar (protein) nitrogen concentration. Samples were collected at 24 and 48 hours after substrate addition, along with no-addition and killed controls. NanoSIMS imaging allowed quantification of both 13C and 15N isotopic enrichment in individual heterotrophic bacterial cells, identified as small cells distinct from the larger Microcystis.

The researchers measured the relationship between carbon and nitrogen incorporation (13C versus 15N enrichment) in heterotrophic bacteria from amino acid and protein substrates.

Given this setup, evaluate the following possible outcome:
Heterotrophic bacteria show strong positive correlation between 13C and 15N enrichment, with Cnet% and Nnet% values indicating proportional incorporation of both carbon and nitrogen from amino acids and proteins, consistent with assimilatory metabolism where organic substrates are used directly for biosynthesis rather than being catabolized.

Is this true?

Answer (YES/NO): NO